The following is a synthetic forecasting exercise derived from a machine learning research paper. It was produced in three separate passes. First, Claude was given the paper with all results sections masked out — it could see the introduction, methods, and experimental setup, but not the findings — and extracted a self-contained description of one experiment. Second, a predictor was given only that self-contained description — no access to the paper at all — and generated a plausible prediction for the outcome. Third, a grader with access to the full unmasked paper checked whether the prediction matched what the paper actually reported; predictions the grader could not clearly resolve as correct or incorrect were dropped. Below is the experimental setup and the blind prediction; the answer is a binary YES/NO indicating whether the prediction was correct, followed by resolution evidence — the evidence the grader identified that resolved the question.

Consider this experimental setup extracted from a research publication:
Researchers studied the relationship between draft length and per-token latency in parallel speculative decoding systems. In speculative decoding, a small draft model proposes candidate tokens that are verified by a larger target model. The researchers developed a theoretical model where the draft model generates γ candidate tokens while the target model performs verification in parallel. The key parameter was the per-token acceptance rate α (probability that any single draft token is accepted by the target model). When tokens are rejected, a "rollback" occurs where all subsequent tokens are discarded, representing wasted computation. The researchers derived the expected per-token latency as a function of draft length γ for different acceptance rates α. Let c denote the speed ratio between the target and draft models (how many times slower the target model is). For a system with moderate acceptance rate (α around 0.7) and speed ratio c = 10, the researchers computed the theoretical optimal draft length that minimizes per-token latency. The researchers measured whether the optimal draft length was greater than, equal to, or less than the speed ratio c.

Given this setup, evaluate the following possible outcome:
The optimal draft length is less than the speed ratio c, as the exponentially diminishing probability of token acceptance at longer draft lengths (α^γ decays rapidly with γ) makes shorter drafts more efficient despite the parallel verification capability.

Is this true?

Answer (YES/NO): NO